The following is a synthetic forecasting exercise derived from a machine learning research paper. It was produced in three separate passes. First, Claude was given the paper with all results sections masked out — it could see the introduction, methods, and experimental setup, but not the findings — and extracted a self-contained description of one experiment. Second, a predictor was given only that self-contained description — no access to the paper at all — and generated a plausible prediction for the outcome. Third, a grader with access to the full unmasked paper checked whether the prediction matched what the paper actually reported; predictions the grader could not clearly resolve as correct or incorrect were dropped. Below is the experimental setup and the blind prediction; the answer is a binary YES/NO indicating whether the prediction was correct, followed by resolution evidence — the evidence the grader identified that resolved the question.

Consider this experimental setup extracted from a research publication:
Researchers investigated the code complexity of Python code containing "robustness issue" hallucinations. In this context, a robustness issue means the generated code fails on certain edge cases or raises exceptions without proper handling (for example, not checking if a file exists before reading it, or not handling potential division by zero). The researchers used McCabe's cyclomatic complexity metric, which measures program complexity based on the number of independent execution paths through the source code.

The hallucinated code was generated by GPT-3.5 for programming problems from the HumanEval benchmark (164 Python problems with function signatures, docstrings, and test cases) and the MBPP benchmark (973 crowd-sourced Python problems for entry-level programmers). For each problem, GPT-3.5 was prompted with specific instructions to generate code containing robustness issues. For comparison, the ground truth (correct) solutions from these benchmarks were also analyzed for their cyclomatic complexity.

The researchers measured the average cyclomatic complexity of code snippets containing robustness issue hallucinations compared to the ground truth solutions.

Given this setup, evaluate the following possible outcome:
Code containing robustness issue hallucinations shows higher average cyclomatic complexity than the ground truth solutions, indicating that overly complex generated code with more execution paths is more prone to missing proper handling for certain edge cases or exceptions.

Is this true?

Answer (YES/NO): YES